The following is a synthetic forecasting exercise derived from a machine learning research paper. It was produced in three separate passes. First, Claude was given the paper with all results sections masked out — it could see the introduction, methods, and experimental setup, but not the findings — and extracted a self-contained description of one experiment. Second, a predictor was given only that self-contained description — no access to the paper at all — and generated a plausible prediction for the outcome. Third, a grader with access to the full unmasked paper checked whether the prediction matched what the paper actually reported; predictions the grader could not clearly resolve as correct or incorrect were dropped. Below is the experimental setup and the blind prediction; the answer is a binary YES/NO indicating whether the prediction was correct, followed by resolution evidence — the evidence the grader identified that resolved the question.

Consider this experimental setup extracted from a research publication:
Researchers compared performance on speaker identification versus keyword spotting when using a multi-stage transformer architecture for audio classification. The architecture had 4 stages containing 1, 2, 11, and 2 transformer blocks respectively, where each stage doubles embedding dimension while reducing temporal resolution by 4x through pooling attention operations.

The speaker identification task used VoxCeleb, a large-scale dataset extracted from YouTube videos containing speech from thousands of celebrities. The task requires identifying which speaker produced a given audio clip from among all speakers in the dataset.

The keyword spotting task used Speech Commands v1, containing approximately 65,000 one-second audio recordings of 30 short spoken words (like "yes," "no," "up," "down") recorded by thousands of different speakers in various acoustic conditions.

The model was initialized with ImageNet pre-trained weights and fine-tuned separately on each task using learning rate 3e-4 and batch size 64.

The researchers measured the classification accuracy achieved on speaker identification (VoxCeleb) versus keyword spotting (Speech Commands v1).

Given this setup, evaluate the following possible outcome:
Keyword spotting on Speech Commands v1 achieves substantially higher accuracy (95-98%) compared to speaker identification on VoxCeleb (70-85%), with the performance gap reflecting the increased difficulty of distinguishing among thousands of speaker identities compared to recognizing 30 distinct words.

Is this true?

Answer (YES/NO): NO